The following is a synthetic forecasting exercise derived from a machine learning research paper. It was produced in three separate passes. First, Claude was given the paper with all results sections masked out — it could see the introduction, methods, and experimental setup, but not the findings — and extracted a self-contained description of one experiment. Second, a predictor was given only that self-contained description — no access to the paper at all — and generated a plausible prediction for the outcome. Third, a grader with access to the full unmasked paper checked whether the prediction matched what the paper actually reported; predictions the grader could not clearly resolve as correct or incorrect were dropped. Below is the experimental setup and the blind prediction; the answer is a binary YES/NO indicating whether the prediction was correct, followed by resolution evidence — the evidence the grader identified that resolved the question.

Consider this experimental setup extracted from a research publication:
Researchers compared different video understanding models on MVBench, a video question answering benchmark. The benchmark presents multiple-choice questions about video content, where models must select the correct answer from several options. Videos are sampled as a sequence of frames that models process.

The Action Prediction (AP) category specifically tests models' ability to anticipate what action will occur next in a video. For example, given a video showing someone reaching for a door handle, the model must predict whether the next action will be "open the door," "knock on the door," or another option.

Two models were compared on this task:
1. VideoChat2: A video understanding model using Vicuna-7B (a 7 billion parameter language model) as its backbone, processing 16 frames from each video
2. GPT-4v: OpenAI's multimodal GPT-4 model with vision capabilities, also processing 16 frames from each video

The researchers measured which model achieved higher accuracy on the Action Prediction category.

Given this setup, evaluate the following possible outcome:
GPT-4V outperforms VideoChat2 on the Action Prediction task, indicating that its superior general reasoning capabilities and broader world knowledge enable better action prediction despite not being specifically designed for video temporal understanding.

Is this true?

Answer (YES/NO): NO